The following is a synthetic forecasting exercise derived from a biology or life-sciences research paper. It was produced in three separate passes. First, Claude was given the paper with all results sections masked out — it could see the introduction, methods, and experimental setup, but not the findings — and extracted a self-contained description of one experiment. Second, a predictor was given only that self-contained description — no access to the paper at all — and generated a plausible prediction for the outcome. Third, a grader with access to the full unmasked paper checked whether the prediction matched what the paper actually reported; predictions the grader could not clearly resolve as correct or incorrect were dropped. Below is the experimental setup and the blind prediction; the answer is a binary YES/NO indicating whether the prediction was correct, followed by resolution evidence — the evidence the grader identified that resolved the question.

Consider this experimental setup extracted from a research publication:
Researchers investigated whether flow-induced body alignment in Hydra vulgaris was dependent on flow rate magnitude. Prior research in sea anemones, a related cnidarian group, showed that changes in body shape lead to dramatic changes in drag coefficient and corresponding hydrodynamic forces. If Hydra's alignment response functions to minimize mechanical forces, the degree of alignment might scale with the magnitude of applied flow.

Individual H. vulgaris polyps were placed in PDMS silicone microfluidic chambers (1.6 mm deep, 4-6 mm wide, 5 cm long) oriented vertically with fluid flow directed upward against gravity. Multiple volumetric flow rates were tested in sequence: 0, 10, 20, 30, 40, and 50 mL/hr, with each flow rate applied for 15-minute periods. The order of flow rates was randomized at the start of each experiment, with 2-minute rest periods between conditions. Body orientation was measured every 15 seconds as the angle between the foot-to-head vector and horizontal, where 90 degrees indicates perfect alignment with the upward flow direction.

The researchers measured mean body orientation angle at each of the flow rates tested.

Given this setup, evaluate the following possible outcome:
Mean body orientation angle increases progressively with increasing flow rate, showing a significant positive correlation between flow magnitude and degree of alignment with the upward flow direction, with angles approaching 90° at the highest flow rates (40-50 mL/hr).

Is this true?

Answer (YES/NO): NO